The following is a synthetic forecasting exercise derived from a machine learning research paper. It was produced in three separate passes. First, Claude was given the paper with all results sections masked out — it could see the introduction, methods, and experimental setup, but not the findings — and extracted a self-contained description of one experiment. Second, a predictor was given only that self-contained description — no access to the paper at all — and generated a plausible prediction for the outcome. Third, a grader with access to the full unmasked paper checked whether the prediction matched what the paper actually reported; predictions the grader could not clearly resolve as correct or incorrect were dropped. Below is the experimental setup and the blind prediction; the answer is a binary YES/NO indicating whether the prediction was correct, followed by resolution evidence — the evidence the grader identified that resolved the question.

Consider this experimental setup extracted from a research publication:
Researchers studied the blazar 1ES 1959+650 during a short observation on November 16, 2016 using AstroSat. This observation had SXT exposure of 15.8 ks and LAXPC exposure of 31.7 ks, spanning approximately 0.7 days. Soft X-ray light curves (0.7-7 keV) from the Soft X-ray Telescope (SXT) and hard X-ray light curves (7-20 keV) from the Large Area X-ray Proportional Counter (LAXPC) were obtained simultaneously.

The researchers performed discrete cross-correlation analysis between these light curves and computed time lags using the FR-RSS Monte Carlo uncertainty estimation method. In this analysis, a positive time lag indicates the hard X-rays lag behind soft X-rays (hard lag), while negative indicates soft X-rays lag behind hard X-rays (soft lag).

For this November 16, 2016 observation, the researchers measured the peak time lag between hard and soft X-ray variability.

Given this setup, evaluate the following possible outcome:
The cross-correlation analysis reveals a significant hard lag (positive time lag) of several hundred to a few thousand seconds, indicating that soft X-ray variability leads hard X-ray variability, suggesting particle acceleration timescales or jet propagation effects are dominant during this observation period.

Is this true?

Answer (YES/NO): NO